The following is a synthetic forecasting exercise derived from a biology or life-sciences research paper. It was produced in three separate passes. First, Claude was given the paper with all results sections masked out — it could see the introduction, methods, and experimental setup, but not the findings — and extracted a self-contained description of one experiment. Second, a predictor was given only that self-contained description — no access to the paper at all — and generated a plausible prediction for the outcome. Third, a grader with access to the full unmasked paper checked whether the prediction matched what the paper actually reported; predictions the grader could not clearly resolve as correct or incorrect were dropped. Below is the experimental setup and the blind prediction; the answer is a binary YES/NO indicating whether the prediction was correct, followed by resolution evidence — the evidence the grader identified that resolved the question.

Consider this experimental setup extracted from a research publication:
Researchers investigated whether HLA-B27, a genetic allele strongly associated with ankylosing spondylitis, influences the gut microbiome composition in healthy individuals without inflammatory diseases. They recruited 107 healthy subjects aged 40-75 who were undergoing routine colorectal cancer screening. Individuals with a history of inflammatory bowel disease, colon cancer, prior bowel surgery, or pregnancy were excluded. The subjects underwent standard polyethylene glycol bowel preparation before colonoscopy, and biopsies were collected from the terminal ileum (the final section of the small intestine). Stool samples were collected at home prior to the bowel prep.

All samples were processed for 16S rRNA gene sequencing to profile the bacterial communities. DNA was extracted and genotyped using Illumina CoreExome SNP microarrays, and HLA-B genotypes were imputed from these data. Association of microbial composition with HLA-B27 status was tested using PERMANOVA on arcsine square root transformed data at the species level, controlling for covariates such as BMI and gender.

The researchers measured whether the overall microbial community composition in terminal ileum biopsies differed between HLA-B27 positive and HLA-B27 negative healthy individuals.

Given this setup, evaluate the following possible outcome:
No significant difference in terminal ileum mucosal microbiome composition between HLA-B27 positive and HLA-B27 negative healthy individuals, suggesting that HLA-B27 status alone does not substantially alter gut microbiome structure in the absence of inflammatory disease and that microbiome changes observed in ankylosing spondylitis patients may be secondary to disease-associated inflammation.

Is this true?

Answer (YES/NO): NO